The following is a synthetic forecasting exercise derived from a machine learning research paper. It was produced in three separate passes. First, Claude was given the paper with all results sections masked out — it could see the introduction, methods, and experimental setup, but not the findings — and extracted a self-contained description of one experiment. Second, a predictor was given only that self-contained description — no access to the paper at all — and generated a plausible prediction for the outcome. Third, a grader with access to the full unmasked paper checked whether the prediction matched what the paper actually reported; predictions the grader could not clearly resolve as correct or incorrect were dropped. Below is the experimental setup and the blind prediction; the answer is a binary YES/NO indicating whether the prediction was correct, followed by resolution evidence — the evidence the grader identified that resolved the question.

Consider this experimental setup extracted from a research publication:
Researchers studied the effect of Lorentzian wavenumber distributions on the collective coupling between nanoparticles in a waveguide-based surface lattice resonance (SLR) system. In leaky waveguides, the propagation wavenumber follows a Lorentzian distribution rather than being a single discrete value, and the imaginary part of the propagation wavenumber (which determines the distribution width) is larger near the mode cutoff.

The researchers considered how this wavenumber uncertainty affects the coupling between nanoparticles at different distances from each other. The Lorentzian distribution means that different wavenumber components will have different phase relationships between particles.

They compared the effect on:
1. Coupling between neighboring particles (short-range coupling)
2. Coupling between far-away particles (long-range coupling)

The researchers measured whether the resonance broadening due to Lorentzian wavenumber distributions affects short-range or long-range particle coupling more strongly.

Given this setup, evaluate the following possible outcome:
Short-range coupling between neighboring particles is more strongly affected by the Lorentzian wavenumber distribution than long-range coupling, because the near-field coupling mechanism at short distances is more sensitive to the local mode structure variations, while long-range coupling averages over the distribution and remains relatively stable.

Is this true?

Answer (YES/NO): NO